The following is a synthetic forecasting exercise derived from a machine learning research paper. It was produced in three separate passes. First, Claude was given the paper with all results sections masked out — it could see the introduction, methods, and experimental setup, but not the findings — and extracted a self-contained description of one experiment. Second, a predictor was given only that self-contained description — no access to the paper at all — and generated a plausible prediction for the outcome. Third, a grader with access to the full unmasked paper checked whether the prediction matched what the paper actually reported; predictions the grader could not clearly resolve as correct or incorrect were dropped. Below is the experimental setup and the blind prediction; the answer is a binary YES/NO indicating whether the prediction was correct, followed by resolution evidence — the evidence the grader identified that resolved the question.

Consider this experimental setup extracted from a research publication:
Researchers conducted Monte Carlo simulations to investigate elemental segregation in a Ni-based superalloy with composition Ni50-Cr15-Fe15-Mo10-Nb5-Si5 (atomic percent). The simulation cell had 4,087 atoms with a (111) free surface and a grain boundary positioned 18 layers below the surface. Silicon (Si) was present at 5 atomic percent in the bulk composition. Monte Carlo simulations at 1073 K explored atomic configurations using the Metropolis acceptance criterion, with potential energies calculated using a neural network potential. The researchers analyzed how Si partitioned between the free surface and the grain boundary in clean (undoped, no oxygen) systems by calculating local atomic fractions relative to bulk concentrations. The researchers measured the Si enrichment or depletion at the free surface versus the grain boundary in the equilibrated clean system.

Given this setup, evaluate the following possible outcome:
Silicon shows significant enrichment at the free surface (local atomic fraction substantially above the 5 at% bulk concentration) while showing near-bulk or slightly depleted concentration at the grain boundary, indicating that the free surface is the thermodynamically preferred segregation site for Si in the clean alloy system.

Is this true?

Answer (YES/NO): NO